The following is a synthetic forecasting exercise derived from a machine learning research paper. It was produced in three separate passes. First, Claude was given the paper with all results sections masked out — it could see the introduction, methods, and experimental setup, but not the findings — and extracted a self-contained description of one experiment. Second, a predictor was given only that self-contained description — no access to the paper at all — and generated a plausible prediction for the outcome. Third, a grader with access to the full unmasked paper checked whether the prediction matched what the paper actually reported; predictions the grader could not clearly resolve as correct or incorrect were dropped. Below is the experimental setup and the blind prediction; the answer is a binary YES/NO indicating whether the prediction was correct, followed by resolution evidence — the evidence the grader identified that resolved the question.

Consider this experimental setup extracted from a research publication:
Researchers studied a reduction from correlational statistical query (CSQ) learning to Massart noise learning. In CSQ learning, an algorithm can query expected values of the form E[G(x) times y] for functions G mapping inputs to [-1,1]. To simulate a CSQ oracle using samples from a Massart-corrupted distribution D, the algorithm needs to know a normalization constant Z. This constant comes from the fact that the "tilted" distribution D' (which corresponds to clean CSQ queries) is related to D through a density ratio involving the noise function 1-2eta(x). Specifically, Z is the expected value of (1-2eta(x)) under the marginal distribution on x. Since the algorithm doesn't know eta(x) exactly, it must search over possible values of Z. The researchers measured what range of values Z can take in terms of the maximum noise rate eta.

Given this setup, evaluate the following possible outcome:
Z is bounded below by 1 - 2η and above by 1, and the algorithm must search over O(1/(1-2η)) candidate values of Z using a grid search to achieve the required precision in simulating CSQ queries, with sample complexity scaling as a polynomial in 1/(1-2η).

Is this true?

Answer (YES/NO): NO